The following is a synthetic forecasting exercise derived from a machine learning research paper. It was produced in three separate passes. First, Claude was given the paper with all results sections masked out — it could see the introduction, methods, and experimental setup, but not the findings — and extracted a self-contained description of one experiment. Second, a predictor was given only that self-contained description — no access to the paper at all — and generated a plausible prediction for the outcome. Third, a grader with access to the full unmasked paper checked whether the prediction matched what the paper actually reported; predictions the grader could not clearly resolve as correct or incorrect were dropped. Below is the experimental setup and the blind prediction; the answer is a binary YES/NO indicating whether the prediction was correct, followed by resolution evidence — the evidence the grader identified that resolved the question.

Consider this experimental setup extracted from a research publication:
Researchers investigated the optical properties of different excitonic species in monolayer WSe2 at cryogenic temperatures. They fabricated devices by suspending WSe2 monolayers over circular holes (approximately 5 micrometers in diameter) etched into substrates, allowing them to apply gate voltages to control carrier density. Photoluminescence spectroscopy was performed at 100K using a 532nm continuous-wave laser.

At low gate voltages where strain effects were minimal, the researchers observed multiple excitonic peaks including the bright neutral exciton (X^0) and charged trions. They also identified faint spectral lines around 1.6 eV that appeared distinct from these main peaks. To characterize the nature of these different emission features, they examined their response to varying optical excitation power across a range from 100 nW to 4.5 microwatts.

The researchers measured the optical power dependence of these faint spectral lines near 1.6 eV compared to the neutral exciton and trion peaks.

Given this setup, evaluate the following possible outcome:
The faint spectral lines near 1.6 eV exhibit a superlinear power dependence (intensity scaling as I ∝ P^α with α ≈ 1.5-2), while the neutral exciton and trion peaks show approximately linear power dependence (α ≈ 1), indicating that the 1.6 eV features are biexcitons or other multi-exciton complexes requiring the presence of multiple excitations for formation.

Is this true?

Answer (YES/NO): NO